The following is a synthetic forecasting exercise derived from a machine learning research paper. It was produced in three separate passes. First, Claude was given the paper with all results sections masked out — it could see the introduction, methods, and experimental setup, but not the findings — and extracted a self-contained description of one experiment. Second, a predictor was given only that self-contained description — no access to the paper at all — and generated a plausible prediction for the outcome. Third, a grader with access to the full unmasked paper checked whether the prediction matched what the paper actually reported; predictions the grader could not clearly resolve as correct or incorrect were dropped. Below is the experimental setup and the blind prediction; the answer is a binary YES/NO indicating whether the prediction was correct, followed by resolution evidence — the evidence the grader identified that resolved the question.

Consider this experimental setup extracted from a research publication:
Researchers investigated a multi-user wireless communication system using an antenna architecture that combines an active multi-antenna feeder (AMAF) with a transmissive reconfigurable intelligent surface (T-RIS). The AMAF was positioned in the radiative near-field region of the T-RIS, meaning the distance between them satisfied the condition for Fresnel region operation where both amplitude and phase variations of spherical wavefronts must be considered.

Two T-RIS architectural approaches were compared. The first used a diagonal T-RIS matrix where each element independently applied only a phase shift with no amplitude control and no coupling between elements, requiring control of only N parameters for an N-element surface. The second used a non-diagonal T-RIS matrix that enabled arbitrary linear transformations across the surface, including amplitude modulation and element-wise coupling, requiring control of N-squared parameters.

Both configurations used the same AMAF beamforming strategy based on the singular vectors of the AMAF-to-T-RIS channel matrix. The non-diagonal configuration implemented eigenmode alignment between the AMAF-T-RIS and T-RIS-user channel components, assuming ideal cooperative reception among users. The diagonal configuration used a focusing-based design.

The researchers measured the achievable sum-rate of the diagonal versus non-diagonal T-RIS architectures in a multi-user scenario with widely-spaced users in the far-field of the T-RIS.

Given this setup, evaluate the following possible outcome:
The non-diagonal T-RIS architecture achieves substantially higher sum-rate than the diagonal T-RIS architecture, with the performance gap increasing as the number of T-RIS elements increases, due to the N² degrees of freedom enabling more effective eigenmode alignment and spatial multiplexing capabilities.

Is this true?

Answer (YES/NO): NO